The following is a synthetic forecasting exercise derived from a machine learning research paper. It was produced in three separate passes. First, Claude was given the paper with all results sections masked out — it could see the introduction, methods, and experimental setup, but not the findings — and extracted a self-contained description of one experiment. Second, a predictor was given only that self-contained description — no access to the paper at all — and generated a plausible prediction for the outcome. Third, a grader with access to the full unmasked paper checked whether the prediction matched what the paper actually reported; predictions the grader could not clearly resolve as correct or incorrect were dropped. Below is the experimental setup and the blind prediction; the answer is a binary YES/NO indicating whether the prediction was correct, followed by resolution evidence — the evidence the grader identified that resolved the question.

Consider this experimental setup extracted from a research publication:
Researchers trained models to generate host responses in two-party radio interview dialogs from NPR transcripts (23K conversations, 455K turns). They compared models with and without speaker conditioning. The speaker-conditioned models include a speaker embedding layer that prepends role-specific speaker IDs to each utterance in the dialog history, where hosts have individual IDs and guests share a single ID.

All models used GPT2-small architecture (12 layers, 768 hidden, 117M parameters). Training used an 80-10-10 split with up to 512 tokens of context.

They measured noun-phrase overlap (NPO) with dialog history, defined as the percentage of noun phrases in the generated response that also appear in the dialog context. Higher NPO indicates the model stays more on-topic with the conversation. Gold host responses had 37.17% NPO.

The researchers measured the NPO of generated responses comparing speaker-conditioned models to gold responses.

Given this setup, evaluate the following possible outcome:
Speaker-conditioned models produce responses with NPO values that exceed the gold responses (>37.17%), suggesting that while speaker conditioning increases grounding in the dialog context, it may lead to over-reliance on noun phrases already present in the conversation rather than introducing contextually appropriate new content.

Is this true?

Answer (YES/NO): YES